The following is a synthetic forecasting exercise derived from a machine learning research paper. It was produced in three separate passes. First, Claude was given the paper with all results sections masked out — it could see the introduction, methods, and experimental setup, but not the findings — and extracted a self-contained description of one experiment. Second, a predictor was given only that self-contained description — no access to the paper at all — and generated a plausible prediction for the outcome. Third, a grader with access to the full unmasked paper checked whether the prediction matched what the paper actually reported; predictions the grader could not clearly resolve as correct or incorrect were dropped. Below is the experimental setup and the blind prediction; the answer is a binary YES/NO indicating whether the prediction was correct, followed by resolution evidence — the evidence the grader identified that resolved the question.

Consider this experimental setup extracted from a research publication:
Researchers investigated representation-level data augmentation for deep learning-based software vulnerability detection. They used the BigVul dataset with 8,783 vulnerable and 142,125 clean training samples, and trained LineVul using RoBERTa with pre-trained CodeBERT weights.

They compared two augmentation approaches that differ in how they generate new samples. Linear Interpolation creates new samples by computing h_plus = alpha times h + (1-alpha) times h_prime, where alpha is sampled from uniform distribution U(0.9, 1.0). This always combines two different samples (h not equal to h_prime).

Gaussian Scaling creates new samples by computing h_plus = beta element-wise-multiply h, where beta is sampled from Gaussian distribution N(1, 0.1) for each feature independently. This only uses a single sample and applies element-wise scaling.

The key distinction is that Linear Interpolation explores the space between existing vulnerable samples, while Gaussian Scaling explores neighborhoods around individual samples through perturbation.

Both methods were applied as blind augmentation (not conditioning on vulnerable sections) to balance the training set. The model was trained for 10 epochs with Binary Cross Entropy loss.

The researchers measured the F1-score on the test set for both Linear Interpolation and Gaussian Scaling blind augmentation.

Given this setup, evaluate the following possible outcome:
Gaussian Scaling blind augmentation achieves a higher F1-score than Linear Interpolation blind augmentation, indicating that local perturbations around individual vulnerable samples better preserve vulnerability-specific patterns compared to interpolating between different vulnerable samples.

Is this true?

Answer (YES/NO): NO